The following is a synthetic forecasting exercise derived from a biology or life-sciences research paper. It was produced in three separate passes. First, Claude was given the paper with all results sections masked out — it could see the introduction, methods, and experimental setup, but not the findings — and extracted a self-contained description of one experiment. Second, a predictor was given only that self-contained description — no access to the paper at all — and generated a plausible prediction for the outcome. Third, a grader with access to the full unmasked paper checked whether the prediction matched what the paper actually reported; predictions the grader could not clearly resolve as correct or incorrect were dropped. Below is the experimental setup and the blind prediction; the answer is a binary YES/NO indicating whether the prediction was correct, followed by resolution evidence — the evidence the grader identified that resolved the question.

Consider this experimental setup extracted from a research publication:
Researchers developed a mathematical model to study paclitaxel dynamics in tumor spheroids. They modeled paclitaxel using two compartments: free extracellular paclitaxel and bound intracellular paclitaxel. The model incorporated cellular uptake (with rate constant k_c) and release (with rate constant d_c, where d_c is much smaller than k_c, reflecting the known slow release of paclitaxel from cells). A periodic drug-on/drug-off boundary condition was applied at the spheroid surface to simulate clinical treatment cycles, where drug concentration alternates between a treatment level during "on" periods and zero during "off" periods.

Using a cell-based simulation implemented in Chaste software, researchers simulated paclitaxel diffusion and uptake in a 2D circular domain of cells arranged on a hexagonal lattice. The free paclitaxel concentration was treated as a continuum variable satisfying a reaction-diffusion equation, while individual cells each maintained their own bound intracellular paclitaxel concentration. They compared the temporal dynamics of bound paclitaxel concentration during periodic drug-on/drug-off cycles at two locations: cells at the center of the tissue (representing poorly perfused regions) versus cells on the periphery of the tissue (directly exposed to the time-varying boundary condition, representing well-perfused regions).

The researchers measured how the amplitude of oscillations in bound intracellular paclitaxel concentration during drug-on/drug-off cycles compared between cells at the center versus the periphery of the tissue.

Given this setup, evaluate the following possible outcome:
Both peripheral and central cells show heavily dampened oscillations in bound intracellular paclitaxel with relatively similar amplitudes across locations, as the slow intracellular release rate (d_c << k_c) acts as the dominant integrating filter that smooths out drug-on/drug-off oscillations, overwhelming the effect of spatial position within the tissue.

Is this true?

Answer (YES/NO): NO